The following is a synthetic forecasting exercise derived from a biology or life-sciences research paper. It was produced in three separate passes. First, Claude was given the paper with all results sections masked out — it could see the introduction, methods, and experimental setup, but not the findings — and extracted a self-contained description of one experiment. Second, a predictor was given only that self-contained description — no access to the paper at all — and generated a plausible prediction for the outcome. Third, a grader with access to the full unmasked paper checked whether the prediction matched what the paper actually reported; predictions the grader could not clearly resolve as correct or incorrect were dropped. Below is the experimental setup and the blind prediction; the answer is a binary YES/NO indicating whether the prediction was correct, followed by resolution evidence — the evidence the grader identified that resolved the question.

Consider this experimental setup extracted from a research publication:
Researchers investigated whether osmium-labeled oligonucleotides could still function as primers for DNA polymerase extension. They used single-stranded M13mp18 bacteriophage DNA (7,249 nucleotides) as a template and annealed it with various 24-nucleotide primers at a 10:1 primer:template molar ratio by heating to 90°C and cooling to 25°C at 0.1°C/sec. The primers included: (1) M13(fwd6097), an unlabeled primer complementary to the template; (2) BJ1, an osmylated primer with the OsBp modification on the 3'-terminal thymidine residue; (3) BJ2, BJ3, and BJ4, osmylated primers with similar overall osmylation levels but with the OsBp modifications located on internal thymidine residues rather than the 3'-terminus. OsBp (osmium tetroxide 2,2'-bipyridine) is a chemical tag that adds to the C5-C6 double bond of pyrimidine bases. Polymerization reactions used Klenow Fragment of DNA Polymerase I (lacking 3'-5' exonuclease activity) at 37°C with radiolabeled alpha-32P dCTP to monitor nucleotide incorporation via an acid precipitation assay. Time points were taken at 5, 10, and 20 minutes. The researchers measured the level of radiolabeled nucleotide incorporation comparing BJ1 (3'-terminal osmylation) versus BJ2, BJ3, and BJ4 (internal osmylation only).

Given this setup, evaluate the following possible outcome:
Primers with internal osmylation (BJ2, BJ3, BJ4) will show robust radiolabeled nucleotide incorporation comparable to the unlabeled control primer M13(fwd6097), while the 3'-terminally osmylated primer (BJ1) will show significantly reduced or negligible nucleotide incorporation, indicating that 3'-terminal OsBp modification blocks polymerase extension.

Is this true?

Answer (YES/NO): YES